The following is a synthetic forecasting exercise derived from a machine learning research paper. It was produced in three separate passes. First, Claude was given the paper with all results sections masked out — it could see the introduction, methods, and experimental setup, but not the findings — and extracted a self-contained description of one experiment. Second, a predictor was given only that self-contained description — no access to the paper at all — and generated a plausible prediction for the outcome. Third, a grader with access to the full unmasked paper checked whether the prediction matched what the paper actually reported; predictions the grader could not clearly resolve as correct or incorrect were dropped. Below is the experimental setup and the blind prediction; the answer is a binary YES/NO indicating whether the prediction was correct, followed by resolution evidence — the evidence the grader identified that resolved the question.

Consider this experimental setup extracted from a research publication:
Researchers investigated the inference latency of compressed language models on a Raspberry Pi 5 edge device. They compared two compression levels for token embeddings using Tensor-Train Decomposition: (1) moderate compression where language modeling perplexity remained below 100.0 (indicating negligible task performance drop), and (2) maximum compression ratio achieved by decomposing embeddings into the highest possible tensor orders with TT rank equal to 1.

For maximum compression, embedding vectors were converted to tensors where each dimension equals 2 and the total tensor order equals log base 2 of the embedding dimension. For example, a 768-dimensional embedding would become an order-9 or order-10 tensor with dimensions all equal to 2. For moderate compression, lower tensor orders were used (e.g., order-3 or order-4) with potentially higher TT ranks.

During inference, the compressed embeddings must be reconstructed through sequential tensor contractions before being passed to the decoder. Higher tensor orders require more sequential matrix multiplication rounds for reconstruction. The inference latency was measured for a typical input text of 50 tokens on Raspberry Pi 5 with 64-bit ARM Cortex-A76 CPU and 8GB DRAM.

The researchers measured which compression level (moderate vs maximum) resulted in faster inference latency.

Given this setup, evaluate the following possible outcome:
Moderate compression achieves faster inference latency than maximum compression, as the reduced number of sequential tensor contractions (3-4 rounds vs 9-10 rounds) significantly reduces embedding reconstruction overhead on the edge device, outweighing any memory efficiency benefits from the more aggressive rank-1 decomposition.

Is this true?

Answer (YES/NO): YES